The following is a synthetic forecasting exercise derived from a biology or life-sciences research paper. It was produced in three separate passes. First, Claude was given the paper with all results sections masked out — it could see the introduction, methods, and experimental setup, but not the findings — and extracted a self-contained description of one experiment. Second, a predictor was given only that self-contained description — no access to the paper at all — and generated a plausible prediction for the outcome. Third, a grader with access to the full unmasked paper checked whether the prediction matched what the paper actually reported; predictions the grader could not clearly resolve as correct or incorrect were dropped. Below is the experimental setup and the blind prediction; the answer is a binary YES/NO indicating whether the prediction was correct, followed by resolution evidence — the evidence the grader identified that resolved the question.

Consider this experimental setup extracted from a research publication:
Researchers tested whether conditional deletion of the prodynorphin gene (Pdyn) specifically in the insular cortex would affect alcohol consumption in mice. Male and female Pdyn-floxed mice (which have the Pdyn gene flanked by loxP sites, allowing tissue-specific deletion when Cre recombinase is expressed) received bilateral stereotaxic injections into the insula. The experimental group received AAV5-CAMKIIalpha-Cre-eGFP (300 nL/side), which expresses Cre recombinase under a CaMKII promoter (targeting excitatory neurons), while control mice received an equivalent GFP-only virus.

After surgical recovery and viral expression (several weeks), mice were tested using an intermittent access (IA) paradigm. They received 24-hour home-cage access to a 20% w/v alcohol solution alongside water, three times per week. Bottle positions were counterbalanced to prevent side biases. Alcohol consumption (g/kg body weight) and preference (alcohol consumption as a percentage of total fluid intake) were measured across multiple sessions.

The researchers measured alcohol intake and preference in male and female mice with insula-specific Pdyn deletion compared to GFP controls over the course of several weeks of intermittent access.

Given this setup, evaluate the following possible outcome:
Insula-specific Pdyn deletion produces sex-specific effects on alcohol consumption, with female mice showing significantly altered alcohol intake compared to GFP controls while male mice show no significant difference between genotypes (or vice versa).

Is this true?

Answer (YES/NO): NO